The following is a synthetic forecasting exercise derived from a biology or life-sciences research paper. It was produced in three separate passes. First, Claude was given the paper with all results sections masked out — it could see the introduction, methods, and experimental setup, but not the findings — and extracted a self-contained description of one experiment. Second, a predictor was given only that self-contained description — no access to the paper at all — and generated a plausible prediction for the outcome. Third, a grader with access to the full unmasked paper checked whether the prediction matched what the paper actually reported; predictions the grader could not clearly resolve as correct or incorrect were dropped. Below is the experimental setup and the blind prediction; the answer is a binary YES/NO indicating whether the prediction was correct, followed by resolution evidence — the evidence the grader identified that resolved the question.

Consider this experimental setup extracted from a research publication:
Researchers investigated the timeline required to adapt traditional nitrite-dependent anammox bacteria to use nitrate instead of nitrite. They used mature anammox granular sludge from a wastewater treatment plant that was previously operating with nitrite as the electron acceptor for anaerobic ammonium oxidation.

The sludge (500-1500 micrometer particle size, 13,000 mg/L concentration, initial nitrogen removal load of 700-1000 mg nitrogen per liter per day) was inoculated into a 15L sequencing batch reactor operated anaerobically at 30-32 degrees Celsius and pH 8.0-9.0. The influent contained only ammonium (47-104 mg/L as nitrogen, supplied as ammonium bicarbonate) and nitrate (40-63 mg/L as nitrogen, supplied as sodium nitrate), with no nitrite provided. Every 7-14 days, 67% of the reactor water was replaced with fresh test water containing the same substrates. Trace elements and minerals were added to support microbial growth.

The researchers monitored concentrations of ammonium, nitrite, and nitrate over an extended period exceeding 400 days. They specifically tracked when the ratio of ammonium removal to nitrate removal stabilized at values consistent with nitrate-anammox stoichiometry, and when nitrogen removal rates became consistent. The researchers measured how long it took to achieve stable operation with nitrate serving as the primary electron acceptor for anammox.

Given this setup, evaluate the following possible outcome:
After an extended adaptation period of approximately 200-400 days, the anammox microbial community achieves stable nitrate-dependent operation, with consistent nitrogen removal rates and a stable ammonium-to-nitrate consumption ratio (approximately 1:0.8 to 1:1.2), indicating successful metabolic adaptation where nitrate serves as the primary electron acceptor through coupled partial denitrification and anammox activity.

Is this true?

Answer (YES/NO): NO